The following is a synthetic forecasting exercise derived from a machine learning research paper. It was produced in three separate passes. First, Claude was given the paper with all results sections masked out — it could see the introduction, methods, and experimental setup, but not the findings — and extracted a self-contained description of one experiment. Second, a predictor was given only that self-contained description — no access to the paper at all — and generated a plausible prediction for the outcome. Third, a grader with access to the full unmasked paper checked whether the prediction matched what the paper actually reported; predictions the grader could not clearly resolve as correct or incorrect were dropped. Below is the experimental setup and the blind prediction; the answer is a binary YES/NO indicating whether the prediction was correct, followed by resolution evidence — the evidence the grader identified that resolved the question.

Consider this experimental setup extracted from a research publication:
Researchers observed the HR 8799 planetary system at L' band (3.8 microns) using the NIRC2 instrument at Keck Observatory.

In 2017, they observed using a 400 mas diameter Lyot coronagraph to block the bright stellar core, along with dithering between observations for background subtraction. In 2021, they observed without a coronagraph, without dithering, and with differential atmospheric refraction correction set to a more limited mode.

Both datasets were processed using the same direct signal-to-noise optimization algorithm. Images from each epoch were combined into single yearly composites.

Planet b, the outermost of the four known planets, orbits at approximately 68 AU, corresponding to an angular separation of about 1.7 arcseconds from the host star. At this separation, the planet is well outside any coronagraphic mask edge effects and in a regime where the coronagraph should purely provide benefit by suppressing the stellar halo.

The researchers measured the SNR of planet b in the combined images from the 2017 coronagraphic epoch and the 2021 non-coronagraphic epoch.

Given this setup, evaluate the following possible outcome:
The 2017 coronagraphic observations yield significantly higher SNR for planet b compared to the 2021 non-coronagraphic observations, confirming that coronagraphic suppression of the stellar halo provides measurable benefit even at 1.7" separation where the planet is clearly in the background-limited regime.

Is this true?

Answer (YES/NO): NO